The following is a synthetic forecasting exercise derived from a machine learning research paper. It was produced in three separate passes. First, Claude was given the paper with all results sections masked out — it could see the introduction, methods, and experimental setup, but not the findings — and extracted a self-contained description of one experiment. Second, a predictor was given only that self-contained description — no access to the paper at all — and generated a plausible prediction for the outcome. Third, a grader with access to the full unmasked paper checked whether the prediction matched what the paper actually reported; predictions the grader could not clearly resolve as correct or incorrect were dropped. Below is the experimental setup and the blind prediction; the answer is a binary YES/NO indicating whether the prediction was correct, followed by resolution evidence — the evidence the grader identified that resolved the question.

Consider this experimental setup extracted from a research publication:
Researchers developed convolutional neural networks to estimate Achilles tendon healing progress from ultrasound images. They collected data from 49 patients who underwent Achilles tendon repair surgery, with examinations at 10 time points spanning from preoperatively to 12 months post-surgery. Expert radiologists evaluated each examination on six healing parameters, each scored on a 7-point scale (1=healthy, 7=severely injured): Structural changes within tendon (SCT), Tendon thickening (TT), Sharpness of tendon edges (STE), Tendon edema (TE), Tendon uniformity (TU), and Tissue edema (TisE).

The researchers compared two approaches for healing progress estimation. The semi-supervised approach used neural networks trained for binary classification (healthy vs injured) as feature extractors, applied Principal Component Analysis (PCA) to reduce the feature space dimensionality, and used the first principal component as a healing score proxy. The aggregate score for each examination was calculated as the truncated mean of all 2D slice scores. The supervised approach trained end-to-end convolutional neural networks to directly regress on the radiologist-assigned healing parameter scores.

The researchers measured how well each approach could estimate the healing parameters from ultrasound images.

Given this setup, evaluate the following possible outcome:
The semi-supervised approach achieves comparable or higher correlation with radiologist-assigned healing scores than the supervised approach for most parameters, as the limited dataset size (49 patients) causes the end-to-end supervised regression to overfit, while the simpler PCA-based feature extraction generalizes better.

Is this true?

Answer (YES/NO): NO